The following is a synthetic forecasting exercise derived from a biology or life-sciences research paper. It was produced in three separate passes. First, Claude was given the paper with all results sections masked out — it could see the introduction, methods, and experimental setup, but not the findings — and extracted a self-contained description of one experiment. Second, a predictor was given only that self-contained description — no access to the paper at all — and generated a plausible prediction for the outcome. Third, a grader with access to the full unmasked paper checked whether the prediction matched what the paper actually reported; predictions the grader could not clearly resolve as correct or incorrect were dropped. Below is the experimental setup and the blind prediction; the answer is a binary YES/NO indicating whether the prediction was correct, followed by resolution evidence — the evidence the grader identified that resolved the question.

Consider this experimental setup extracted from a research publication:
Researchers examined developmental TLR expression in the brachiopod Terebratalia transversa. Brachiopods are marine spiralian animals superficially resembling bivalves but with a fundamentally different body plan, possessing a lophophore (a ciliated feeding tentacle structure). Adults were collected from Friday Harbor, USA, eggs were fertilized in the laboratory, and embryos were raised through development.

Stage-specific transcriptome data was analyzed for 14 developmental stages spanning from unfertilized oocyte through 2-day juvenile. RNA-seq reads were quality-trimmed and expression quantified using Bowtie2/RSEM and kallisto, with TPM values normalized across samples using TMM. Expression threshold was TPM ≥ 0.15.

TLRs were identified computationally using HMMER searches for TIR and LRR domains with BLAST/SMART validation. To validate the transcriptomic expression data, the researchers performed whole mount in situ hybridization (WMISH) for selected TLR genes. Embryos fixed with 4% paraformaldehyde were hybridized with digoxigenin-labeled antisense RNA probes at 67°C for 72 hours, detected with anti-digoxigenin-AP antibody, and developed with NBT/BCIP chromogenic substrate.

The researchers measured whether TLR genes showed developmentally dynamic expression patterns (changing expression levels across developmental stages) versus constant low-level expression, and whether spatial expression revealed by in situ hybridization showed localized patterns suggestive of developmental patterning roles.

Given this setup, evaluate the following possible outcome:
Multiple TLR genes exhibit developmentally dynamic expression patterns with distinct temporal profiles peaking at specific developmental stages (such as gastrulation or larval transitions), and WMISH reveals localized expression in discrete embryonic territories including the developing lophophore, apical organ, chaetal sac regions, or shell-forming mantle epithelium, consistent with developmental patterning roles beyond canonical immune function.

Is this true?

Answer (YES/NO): NO